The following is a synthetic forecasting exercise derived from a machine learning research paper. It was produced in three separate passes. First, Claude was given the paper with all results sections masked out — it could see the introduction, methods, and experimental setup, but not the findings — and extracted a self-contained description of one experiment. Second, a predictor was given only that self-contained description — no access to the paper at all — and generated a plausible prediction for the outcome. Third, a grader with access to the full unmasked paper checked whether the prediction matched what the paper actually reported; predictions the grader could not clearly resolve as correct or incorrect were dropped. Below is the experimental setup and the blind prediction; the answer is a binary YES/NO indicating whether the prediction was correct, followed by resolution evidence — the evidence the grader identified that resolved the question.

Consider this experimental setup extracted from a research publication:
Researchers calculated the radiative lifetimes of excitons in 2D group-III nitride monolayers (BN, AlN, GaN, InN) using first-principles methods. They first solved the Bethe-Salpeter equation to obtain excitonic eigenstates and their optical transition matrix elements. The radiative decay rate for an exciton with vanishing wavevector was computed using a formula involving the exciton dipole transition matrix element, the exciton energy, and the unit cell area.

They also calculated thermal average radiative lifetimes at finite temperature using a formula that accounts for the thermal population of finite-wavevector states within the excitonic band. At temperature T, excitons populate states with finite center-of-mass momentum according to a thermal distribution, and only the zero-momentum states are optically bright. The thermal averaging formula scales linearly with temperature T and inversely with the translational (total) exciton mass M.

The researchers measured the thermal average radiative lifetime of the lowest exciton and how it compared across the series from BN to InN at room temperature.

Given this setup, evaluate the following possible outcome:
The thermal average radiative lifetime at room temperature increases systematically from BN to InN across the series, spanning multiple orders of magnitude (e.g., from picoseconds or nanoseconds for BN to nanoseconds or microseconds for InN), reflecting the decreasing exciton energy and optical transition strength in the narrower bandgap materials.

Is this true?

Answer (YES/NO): NO